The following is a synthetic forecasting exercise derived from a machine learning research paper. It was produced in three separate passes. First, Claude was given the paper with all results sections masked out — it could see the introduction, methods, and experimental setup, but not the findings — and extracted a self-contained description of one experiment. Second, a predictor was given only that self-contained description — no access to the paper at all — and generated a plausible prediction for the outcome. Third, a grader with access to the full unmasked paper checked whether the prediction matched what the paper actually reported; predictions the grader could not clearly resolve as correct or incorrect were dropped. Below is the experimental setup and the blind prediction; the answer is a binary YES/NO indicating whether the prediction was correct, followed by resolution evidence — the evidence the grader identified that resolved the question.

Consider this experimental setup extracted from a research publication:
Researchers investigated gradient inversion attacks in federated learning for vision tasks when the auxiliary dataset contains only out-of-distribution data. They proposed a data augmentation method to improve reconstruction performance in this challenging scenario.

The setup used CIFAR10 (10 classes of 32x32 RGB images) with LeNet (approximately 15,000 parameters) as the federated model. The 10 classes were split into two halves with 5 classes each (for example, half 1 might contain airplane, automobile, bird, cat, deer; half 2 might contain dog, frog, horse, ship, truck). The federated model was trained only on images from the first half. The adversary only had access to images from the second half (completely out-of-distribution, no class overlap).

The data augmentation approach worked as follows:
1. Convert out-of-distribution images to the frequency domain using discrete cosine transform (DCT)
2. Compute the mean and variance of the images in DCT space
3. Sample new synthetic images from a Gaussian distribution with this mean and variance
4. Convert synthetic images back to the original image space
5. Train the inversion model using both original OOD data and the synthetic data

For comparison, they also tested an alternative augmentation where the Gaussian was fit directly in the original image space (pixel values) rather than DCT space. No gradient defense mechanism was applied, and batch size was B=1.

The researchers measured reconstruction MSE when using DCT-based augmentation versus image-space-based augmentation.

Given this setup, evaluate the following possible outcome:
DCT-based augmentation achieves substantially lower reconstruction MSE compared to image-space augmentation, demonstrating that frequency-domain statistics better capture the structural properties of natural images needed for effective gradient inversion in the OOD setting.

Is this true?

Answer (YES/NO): YES